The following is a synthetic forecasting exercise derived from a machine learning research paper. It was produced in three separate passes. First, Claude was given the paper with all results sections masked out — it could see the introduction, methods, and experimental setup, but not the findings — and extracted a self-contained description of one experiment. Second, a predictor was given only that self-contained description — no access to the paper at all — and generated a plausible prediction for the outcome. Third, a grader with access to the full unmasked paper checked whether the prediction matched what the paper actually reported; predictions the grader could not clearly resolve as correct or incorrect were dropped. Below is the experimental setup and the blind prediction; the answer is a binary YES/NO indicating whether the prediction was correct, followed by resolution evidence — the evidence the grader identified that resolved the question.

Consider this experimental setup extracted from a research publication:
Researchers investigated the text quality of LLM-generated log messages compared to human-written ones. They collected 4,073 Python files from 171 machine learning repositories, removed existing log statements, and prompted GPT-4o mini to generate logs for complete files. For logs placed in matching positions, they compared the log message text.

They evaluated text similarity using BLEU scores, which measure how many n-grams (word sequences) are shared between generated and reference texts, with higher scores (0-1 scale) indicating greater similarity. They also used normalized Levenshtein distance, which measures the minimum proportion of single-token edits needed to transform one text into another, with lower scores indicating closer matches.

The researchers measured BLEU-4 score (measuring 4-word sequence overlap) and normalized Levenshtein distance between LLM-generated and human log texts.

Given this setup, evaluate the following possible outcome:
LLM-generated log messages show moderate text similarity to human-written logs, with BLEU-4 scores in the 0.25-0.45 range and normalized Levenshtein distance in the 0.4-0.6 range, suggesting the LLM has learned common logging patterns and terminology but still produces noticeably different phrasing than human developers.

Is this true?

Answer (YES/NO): NO